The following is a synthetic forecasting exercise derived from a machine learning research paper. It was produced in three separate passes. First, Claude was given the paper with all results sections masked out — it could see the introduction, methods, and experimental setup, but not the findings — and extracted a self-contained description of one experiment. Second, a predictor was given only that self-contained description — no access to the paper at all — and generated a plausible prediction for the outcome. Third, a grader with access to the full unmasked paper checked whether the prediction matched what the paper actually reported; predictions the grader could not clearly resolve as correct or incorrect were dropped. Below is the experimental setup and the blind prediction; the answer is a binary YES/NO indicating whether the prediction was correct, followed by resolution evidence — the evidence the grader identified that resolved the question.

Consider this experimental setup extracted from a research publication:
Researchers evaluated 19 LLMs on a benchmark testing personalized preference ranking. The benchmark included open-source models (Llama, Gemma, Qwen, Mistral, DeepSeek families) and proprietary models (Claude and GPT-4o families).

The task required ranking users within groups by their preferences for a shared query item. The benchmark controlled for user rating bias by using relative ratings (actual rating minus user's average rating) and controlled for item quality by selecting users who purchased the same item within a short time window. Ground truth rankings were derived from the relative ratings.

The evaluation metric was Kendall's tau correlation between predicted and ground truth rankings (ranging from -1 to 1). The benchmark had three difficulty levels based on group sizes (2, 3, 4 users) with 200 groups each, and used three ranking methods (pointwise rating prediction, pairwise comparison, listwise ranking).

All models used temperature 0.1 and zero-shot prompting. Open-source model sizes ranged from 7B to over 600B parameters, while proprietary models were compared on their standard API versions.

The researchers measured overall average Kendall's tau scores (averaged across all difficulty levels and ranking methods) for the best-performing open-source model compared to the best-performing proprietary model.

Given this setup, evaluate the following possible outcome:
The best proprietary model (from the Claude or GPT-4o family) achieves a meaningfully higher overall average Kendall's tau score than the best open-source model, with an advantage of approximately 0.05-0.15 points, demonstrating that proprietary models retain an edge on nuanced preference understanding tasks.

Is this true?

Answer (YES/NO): NO